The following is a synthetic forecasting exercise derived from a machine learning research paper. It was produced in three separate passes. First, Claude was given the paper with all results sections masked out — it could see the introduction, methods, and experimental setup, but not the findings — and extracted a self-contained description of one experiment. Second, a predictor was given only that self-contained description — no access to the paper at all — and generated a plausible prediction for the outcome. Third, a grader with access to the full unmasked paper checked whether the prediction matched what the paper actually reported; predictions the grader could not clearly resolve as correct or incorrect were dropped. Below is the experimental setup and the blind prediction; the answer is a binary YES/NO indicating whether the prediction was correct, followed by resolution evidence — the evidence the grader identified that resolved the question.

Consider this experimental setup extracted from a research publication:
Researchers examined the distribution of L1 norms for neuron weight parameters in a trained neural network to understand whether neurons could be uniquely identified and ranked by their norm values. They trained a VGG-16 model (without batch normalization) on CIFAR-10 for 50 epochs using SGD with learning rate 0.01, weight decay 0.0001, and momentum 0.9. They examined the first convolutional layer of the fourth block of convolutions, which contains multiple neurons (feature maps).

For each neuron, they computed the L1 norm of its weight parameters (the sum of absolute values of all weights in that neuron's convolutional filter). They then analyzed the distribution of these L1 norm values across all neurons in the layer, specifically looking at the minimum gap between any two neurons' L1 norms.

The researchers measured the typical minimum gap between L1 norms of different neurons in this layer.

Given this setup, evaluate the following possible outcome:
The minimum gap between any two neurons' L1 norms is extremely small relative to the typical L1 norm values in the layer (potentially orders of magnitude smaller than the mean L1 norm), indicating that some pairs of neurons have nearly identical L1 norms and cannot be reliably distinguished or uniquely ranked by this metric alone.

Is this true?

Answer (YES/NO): YES